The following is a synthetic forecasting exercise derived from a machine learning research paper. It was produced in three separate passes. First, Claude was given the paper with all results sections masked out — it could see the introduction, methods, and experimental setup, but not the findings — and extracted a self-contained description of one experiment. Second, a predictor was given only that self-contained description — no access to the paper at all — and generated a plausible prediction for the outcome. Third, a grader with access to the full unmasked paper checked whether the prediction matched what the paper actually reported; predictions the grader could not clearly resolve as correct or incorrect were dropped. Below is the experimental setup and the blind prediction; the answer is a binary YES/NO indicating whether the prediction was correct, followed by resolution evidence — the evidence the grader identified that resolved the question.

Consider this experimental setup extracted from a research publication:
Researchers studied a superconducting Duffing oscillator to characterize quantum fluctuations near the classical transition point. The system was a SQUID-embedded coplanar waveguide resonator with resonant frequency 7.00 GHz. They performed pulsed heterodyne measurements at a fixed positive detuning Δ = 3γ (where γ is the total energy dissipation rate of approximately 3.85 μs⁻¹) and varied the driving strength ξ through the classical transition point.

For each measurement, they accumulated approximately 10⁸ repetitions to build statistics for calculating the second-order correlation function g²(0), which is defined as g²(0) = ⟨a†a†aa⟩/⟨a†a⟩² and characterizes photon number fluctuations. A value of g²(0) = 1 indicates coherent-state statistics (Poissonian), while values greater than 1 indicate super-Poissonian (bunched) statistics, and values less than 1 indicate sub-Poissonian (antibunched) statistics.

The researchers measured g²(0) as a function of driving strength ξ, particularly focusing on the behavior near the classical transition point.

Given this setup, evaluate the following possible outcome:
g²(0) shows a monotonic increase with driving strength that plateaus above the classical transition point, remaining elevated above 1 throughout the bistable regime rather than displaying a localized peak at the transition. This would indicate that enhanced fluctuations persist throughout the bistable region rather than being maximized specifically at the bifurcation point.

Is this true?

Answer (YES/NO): NO